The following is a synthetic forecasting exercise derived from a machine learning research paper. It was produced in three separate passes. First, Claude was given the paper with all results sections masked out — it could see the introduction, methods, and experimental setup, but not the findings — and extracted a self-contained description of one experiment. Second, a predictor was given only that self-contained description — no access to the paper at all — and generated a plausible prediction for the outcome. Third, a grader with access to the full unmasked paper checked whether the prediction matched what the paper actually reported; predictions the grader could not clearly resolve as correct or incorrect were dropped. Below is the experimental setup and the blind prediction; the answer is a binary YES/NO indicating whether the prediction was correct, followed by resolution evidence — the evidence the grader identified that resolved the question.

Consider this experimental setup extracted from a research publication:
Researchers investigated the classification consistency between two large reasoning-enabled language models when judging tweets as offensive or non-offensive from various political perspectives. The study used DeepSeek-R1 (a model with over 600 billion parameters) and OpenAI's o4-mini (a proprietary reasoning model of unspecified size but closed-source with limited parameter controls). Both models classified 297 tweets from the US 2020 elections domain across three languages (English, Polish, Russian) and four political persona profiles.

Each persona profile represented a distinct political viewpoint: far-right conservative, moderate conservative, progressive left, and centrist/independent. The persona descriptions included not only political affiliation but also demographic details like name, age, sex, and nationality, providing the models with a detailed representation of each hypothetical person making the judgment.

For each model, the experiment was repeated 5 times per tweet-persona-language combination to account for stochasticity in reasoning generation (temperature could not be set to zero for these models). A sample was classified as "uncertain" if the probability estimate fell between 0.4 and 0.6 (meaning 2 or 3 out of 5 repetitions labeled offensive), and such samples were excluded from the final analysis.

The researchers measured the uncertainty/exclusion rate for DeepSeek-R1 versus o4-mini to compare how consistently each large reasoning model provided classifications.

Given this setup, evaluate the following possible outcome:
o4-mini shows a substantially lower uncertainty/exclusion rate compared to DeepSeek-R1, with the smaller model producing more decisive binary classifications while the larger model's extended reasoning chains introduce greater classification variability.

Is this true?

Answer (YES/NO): NO